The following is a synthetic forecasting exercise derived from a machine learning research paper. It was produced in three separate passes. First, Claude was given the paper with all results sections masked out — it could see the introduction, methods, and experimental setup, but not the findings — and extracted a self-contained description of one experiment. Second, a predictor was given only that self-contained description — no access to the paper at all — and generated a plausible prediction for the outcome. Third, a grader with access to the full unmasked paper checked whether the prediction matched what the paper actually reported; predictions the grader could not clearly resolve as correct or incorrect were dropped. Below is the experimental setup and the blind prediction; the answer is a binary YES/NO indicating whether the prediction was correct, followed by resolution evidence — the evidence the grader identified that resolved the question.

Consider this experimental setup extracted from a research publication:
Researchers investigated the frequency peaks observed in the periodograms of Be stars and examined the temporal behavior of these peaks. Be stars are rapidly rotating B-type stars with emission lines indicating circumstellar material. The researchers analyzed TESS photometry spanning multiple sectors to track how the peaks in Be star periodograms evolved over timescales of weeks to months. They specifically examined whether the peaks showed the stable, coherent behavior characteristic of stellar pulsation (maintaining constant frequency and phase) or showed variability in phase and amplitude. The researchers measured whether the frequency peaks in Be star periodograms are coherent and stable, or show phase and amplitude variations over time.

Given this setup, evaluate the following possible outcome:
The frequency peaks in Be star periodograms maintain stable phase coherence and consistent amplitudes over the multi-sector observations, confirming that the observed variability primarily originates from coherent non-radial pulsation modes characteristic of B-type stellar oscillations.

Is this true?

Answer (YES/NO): NO